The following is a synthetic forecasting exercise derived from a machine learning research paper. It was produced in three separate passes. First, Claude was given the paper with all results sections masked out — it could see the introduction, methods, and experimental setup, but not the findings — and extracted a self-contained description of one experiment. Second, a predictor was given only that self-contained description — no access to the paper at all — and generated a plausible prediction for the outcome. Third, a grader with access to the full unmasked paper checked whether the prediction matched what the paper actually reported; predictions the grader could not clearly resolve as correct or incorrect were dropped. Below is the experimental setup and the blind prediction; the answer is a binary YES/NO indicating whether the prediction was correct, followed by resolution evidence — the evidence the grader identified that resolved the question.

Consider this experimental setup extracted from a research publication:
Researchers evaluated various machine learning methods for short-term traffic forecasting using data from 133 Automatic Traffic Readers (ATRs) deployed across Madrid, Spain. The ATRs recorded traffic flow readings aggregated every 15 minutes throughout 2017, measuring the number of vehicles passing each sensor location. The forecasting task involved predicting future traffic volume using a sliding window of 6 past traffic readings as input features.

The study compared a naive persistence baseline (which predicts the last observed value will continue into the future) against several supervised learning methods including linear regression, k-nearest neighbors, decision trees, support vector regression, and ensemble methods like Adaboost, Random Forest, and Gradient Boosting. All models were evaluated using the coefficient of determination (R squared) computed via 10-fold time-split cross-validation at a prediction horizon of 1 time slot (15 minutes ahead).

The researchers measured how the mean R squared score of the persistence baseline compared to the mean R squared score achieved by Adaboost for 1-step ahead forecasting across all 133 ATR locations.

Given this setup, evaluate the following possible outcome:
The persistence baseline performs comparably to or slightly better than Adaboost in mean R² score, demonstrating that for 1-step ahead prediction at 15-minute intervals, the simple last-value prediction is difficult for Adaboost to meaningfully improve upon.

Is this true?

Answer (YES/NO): NO